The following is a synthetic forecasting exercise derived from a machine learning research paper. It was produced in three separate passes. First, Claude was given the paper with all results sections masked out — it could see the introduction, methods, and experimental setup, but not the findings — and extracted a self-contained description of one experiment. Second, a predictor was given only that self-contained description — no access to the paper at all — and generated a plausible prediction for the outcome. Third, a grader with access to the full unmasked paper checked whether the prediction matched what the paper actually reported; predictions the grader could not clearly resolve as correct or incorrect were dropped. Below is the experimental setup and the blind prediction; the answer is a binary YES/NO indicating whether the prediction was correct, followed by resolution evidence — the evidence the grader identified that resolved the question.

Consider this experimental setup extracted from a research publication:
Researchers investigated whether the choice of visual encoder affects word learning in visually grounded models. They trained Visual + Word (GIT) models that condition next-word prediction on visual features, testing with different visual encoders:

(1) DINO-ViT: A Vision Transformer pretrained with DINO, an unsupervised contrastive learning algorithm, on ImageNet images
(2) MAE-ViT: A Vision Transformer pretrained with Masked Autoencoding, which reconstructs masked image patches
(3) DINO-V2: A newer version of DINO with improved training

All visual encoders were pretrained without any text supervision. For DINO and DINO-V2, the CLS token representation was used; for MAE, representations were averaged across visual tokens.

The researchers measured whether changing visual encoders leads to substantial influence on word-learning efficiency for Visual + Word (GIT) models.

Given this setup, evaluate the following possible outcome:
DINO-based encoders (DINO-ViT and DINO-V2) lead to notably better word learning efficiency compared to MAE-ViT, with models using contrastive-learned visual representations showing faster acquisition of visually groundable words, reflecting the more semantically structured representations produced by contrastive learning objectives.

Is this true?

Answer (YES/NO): NO